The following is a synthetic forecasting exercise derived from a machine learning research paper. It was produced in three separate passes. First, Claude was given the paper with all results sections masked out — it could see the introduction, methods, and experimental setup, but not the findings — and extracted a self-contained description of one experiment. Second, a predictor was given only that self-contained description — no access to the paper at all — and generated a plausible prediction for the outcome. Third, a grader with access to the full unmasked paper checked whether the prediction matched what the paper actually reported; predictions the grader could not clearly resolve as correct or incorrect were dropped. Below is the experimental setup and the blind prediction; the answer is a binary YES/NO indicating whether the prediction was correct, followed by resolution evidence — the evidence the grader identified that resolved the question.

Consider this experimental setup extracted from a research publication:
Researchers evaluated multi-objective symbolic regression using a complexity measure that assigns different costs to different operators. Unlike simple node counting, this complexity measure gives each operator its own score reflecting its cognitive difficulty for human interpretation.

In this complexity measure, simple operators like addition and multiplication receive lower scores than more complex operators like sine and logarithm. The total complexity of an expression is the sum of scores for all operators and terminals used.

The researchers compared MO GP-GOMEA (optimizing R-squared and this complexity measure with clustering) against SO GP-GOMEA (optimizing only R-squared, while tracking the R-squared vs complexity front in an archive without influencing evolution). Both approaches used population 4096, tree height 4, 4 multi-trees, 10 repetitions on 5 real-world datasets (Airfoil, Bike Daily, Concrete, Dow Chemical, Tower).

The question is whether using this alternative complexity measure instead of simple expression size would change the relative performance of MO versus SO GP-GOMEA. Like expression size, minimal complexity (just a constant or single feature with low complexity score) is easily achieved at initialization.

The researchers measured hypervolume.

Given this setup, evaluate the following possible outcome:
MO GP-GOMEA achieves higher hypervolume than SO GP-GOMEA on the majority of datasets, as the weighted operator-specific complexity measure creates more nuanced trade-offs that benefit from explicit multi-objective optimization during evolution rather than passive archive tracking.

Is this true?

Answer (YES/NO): NO